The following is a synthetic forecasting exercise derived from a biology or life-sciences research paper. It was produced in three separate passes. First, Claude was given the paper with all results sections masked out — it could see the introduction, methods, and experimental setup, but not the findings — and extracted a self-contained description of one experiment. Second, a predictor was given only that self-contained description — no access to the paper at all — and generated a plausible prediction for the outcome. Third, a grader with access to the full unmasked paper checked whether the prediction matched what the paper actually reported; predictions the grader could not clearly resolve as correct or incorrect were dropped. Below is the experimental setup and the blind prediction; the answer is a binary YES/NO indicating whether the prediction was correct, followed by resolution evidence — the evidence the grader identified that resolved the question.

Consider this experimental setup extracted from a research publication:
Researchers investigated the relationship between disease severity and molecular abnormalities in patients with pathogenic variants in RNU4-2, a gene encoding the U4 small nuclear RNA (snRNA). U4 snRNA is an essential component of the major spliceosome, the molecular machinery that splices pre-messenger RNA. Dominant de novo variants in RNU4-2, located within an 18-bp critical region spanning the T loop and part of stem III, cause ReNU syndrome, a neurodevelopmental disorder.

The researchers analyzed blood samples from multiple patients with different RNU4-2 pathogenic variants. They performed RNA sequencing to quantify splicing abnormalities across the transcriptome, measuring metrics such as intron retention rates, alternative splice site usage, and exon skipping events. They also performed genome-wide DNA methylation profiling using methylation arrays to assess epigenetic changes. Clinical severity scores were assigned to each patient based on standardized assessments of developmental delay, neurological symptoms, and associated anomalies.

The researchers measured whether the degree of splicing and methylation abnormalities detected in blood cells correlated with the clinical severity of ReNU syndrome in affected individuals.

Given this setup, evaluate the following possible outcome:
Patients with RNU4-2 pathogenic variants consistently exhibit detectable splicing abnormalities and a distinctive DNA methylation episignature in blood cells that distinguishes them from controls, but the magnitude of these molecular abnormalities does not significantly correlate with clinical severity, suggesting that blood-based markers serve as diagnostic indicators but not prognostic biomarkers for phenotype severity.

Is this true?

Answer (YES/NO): NO